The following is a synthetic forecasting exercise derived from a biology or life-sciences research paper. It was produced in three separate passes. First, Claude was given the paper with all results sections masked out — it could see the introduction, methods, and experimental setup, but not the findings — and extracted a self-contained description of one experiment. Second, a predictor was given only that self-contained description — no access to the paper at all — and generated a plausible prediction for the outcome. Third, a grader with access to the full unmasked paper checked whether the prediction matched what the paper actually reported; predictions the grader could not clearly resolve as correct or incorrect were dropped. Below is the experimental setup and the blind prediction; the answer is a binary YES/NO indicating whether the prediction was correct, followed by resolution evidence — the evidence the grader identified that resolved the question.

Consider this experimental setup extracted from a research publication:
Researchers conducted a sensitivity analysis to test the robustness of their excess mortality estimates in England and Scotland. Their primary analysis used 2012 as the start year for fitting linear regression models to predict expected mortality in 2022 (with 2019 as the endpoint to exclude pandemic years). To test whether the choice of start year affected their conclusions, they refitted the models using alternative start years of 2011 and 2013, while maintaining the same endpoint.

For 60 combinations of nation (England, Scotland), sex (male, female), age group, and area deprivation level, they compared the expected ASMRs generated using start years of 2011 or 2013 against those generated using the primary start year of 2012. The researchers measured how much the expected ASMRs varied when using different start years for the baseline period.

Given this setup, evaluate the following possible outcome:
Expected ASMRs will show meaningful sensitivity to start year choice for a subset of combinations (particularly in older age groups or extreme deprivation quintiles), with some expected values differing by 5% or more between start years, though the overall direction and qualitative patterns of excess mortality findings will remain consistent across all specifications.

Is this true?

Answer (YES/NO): NO